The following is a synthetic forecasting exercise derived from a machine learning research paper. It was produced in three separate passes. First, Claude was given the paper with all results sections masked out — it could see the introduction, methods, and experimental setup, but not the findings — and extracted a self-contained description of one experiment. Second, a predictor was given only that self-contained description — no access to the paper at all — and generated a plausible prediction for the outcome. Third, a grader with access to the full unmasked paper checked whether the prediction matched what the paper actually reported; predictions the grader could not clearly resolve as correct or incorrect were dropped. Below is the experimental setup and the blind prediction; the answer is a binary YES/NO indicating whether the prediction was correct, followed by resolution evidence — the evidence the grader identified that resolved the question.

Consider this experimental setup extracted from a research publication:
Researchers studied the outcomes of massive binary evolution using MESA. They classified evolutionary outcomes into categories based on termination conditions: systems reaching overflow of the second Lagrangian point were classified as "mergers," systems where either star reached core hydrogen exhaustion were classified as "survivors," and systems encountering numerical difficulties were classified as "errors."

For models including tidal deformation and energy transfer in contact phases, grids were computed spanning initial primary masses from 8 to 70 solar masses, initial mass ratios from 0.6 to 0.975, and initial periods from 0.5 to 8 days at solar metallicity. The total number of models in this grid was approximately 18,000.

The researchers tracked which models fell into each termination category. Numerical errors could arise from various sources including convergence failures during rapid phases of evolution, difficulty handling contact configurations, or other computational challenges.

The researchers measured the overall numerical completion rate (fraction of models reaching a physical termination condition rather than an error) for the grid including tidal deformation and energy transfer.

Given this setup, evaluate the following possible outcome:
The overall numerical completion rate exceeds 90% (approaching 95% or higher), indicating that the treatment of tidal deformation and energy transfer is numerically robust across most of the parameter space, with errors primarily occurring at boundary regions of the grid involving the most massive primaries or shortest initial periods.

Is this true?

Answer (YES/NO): NO